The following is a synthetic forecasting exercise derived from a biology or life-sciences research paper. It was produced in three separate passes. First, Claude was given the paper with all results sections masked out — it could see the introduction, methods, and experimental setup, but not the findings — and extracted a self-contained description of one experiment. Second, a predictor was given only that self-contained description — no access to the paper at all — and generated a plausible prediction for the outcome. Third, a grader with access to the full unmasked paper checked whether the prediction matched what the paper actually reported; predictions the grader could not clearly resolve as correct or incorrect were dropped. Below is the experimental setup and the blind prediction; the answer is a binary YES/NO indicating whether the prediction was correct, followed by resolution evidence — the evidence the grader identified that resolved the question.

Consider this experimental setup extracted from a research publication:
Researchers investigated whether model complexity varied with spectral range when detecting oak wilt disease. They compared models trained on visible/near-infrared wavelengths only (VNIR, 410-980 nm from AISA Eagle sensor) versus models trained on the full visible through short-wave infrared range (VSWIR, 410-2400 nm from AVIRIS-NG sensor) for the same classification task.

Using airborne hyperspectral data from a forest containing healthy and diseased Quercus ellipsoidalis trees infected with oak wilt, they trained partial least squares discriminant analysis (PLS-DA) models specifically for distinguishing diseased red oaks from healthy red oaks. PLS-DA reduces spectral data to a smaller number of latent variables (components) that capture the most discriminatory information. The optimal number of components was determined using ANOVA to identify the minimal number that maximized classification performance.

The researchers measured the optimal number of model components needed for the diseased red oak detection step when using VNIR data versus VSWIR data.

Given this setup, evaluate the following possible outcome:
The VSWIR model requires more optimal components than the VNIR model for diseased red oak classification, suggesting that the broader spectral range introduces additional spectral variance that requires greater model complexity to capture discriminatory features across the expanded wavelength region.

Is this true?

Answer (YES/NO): NO